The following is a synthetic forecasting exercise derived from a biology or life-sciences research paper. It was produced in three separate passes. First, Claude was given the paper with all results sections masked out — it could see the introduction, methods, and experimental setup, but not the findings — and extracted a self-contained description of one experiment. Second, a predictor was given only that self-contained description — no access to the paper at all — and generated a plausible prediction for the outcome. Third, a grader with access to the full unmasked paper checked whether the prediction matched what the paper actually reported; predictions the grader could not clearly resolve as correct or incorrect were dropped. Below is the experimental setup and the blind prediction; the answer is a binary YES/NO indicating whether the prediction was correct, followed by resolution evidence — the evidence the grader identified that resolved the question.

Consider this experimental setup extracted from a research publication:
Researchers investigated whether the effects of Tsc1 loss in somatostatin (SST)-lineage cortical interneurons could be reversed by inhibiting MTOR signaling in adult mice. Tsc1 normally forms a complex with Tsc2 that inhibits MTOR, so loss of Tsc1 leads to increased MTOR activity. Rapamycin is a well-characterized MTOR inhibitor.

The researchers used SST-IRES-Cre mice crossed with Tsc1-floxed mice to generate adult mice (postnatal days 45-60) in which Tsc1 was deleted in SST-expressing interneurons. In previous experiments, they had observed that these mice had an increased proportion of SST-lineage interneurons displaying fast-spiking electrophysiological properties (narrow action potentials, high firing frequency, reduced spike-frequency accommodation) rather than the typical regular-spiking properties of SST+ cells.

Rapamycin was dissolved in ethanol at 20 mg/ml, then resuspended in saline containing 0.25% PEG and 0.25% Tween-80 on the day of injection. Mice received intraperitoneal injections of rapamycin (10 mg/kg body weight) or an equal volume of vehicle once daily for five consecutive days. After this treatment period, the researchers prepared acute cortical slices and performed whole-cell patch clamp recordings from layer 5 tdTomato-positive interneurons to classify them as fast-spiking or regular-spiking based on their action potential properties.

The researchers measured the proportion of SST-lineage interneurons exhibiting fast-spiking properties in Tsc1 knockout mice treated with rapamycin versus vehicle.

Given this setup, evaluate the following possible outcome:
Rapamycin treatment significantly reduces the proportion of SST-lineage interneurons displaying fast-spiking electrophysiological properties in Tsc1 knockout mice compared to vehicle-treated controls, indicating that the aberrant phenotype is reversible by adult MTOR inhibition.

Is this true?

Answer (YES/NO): YES